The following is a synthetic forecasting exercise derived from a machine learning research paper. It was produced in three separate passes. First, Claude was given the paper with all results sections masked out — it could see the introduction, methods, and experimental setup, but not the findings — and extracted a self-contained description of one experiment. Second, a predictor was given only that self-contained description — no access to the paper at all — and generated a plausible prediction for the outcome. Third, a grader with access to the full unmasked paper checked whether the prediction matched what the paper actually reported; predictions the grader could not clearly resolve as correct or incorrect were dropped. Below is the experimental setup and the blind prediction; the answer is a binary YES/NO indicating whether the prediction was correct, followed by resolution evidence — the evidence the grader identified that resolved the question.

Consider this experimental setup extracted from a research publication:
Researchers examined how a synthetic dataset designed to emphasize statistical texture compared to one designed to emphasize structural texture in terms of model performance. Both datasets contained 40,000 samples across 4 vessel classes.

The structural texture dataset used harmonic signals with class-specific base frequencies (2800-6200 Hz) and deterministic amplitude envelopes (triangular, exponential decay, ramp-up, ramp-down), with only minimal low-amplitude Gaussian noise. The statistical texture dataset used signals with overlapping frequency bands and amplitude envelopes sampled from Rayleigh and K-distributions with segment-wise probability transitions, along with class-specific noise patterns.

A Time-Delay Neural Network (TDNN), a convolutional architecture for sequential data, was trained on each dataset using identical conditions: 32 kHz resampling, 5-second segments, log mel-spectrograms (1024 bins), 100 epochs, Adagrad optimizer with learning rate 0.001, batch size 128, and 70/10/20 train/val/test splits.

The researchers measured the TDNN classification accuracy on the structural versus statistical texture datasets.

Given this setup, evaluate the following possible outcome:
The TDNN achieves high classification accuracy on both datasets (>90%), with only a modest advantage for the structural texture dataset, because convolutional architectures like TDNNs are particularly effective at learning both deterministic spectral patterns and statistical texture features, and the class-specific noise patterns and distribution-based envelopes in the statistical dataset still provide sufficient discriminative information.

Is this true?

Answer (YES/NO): NO